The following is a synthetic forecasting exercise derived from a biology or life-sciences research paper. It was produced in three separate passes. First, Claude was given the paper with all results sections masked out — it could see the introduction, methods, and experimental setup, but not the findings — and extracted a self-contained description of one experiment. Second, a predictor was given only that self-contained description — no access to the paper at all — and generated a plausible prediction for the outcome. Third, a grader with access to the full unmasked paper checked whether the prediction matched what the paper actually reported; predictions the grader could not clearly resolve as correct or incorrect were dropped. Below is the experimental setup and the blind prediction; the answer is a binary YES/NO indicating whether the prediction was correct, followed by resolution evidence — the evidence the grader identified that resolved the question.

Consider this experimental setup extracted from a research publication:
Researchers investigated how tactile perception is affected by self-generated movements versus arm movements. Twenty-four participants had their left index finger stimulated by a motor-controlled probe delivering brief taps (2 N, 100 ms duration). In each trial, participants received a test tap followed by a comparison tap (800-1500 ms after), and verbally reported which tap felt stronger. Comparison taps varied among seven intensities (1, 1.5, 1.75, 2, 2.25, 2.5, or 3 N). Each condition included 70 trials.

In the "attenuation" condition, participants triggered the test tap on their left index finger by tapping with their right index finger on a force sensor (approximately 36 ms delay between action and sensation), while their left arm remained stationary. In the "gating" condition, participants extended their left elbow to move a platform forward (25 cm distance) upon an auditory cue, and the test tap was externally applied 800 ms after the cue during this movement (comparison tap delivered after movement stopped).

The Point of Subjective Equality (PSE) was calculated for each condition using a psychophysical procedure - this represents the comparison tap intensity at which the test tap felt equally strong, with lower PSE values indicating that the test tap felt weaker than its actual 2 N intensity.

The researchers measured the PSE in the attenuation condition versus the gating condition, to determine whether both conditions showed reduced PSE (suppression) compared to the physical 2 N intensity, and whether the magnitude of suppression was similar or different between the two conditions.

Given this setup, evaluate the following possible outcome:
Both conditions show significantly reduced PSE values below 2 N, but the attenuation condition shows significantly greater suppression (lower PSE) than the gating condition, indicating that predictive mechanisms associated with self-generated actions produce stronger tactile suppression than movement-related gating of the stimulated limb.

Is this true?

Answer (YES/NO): YES